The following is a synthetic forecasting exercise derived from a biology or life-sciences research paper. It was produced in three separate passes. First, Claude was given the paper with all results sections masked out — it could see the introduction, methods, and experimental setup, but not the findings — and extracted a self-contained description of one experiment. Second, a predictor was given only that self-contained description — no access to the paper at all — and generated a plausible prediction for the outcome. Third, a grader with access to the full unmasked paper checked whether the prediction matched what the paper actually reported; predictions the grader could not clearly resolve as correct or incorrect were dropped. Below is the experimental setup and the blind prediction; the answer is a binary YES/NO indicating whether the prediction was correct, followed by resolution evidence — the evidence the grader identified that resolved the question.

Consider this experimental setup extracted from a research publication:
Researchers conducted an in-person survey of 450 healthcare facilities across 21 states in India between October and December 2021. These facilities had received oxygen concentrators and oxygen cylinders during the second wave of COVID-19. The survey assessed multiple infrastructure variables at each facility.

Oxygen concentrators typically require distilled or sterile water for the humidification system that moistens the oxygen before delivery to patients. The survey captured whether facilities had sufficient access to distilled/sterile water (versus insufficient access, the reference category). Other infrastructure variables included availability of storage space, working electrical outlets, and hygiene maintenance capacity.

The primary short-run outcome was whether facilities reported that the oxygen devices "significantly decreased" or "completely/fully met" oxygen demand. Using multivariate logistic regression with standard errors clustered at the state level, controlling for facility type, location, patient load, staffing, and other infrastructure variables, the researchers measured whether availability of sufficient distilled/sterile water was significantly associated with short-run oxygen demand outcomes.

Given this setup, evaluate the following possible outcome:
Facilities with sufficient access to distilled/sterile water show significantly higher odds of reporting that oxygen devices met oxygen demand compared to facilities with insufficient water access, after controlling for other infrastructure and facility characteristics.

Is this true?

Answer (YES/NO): NO